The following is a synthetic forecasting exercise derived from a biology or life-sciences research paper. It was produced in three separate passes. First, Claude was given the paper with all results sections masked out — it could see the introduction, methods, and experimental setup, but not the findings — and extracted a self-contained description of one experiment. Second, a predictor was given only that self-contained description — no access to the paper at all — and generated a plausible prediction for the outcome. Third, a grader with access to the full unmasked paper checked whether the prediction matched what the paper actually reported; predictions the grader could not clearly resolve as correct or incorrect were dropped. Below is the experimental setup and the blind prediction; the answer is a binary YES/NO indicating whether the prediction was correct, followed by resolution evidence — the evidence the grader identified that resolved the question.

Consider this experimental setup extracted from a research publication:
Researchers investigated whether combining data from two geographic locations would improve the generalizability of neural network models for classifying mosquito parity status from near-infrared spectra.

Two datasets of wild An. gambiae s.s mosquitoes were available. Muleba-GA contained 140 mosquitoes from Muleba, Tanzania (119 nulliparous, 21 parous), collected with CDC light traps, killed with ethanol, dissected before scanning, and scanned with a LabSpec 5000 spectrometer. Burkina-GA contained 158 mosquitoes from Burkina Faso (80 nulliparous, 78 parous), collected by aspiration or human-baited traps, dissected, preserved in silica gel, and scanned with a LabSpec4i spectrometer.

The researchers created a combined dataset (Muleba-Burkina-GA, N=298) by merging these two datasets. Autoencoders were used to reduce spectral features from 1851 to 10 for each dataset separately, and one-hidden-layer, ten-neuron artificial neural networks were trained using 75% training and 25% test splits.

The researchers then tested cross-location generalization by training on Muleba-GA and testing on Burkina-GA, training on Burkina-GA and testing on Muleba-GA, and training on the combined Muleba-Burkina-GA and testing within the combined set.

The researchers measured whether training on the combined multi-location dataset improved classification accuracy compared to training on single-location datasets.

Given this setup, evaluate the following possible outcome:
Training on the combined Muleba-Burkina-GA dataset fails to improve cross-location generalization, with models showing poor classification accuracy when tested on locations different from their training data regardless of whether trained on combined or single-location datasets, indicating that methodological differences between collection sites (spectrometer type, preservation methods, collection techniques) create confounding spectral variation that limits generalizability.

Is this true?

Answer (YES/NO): NO